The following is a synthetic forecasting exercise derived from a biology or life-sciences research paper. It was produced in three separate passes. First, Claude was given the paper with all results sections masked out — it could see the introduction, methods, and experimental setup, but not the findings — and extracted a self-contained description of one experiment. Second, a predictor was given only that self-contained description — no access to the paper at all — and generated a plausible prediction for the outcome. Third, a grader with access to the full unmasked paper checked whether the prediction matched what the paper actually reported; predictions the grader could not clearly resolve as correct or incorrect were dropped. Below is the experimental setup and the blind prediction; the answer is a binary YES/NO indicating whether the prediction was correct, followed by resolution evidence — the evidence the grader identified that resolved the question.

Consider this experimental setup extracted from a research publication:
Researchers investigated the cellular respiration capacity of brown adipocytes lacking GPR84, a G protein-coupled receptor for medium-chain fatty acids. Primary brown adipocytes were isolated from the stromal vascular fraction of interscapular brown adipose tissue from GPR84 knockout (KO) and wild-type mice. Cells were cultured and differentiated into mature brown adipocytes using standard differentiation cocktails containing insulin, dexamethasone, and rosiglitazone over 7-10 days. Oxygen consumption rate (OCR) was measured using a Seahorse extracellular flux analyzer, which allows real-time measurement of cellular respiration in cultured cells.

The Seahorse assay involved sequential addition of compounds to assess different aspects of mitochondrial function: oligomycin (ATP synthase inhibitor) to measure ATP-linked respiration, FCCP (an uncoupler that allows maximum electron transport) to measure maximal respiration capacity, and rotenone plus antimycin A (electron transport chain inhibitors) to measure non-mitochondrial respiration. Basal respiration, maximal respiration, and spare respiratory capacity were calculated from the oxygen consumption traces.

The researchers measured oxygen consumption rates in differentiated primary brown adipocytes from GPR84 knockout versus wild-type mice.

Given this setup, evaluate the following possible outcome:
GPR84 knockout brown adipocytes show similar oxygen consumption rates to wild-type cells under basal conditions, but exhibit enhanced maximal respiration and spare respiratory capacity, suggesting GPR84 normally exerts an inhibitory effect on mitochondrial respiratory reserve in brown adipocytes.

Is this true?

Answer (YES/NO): NO